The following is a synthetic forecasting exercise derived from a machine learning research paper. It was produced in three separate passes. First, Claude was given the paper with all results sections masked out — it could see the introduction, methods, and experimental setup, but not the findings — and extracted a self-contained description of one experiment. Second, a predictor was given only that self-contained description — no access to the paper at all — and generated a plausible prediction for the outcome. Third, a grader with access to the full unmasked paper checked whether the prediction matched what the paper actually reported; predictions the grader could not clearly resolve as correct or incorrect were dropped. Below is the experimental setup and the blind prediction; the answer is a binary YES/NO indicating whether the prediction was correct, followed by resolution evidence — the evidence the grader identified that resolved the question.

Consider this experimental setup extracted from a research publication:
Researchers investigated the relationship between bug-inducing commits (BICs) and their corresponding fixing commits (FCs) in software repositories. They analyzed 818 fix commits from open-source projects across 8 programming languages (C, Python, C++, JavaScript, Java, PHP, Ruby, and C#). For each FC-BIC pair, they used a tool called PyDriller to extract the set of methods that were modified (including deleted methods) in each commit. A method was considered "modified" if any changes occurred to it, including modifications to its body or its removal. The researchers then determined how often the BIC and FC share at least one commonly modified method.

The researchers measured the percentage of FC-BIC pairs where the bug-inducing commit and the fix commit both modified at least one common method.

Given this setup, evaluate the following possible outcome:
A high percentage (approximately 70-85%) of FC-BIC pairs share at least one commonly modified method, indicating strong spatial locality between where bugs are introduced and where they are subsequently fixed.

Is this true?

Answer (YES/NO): YES